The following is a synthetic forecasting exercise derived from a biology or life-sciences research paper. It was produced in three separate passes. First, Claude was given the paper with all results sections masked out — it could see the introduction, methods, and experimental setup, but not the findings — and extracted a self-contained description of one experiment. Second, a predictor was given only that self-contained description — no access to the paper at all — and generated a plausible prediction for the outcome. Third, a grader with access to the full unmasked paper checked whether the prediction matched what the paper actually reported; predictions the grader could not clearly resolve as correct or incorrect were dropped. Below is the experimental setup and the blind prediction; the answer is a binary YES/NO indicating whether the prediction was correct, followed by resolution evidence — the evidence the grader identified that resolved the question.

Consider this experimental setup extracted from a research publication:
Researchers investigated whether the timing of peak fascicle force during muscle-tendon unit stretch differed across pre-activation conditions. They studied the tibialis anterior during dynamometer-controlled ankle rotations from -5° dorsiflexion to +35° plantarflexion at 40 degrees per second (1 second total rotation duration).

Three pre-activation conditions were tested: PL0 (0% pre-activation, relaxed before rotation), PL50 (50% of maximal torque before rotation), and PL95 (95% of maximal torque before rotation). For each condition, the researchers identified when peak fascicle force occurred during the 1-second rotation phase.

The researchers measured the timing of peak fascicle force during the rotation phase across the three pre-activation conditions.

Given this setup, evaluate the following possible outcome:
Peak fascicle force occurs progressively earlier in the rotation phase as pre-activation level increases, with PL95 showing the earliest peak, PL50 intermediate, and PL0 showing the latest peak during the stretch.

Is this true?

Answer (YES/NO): NO